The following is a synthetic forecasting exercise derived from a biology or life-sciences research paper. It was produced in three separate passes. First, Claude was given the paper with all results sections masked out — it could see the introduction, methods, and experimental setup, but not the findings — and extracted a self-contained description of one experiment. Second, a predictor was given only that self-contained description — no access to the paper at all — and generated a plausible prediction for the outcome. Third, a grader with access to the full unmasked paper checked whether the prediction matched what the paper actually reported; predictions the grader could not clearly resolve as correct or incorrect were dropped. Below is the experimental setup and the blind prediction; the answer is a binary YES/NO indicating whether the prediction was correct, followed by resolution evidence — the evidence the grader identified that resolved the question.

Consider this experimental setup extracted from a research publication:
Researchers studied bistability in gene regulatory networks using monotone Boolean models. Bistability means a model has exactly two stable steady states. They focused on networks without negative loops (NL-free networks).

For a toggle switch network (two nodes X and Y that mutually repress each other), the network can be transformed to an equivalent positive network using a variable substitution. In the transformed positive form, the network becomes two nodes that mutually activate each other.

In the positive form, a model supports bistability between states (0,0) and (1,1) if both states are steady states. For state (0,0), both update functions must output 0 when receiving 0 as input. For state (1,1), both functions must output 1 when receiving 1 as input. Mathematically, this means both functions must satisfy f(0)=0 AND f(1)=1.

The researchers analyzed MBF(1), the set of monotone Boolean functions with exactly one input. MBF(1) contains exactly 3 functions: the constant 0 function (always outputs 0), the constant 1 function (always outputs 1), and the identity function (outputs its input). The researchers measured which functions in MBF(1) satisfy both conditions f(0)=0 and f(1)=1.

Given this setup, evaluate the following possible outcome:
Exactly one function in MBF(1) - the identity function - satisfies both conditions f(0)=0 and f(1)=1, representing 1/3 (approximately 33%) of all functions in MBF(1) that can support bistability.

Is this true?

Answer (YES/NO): YES